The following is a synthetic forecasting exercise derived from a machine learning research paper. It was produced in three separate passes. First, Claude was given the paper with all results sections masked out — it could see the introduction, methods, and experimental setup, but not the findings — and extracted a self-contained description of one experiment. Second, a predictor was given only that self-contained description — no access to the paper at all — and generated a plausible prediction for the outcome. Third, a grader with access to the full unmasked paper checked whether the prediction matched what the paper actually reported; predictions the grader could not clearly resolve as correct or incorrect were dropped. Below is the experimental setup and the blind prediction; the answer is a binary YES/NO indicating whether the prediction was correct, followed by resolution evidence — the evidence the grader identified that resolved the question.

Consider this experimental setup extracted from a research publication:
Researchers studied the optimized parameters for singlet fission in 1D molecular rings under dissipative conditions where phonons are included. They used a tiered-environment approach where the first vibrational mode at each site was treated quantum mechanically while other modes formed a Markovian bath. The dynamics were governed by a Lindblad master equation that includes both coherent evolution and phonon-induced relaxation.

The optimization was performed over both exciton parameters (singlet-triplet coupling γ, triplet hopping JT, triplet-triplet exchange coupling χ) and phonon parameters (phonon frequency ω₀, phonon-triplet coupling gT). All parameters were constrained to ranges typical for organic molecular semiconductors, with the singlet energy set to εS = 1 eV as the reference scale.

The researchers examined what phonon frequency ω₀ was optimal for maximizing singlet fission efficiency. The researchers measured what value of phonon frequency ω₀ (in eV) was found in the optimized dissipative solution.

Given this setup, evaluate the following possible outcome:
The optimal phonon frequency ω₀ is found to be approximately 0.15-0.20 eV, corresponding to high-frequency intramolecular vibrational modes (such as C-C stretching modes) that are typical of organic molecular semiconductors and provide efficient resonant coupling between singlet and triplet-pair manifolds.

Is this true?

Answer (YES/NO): NO